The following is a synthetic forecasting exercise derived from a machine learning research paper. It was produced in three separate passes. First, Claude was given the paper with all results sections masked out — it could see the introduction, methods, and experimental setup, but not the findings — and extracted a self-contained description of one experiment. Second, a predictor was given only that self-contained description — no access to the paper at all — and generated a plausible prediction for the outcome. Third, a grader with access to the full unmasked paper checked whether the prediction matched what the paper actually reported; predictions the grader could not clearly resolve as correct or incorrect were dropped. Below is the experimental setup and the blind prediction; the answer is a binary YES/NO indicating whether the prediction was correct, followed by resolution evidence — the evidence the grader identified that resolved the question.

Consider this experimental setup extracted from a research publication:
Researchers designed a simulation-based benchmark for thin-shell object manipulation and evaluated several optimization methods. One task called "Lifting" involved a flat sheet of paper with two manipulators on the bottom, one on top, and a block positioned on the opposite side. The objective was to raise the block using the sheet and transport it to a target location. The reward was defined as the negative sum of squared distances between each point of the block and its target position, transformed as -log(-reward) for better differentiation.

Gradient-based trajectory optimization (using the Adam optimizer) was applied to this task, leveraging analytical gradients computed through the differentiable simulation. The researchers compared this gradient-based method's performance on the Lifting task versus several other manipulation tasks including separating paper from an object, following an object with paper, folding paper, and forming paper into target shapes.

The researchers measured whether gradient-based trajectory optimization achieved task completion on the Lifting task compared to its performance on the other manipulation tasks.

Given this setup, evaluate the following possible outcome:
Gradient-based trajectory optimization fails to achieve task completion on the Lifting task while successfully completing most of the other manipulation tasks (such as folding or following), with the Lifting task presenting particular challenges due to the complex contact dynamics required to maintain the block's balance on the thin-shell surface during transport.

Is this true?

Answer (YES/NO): NO